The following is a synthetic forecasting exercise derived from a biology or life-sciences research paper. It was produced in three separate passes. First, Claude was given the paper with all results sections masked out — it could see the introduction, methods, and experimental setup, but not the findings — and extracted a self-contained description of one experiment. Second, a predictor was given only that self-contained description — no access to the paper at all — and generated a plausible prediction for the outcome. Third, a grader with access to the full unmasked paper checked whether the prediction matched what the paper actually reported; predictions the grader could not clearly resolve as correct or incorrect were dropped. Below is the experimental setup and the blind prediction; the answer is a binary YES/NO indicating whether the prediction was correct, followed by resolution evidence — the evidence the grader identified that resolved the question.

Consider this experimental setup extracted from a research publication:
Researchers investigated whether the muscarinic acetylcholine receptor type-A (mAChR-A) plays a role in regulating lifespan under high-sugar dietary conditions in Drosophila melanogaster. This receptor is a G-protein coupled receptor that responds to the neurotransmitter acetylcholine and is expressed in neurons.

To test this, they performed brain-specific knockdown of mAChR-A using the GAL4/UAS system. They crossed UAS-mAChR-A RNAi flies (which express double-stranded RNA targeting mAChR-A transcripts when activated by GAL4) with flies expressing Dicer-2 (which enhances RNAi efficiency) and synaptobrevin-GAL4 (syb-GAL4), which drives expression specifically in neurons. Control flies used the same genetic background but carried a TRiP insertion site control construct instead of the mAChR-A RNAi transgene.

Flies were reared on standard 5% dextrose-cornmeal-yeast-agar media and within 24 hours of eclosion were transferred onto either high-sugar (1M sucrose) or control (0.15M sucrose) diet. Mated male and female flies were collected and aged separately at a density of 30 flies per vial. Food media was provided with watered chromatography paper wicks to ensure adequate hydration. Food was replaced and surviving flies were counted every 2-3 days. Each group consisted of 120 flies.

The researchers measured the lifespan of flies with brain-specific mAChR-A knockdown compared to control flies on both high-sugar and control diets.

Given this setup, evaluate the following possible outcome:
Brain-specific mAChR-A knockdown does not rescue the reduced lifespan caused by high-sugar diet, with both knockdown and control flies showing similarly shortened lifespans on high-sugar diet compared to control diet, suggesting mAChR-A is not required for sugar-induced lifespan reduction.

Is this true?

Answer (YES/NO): NO